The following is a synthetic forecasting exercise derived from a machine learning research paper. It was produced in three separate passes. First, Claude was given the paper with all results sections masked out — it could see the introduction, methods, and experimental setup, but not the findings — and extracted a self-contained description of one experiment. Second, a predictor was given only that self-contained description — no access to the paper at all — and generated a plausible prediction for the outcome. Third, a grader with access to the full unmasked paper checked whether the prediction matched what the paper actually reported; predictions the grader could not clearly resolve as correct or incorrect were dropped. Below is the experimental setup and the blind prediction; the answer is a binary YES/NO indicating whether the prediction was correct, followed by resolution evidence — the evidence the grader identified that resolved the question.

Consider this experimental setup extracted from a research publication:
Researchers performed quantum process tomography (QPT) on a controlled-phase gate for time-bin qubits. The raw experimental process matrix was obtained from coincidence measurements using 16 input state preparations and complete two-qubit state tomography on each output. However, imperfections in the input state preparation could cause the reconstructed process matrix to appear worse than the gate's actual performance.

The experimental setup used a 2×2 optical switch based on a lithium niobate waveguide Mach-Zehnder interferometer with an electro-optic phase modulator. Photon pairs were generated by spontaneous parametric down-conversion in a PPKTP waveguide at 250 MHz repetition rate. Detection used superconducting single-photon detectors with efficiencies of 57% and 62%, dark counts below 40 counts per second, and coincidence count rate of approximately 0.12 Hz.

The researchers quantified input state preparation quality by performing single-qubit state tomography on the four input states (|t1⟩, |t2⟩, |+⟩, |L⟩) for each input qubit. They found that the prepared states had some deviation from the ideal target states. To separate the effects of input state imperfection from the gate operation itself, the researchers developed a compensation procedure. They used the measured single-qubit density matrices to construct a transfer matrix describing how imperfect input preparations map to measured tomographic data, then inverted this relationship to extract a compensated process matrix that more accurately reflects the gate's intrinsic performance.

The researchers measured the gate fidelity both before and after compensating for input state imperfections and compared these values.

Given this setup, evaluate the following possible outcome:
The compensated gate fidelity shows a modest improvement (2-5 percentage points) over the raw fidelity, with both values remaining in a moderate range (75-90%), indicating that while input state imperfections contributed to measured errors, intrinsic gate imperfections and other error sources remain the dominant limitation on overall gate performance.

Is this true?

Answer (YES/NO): NO